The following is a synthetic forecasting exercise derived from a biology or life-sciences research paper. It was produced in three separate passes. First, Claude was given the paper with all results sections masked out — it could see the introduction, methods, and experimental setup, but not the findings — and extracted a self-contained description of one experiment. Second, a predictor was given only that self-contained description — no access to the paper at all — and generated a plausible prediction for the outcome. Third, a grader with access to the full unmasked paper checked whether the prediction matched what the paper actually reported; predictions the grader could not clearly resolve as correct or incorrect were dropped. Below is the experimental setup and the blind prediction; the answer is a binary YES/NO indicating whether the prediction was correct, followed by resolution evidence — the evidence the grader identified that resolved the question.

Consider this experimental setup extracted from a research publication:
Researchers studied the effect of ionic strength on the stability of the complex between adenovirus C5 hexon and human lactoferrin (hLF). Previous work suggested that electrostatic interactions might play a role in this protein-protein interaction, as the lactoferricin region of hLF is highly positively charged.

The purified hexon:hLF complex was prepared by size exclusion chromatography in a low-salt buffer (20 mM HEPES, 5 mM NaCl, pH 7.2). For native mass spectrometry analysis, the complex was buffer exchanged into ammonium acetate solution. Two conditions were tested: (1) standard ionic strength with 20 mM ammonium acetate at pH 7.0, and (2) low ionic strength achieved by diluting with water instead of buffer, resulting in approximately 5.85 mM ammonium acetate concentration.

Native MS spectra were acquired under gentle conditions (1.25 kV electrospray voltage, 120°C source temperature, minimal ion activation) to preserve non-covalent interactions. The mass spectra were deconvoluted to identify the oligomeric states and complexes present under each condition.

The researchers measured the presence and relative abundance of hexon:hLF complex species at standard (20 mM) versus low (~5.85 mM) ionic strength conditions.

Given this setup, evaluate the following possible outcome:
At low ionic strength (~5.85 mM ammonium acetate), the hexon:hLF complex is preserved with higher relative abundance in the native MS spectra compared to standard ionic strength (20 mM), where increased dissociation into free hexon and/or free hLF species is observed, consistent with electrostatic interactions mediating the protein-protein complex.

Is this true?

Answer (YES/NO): YES